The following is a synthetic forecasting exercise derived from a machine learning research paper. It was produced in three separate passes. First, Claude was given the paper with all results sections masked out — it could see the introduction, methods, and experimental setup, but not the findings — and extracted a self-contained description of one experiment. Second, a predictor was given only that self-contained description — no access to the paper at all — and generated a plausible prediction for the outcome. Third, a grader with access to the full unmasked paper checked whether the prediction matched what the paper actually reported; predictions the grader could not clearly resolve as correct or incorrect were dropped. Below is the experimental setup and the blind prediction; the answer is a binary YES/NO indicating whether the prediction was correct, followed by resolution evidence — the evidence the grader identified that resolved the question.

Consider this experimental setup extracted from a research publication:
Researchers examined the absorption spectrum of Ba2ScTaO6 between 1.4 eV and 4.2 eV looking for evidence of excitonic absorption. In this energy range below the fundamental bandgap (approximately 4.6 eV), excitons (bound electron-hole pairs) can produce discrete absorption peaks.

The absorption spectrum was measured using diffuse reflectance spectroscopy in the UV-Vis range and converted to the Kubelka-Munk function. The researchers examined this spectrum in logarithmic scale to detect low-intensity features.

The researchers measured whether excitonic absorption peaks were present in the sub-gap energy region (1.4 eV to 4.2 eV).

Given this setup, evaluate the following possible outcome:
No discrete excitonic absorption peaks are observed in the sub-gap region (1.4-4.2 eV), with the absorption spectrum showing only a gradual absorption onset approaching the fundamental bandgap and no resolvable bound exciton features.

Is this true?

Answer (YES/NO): NO